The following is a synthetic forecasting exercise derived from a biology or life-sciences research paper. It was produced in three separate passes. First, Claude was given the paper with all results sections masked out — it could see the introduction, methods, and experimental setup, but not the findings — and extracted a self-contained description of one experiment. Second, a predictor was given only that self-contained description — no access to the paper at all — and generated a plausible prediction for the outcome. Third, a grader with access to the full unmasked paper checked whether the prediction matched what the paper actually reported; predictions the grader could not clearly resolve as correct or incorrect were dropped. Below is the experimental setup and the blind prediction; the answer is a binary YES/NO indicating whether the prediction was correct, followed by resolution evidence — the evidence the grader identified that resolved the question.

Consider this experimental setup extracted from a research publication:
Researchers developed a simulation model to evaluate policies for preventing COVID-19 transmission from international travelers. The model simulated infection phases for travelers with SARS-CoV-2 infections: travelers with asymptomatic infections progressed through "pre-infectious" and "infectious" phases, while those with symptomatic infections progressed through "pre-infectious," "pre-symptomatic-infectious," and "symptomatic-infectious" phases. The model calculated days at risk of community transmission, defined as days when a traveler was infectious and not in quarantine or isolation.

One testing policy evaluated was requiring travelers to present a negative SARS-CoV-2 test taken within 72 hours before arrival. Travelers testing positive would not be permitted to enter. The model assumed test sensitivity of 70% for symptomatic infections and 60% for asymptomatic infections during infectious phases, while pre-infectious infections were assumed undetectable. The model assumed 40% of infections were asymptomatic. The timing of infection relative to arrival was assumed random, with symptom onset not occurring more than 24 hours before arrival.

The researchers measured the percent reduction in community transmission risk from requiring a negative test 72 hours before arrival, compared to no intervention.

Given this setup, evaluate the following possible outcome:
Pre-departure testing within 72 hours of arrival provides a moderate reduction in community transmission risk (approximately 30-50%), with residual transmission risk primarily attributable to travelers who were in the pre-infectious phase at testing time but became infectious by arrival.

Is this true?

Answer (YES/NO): NO